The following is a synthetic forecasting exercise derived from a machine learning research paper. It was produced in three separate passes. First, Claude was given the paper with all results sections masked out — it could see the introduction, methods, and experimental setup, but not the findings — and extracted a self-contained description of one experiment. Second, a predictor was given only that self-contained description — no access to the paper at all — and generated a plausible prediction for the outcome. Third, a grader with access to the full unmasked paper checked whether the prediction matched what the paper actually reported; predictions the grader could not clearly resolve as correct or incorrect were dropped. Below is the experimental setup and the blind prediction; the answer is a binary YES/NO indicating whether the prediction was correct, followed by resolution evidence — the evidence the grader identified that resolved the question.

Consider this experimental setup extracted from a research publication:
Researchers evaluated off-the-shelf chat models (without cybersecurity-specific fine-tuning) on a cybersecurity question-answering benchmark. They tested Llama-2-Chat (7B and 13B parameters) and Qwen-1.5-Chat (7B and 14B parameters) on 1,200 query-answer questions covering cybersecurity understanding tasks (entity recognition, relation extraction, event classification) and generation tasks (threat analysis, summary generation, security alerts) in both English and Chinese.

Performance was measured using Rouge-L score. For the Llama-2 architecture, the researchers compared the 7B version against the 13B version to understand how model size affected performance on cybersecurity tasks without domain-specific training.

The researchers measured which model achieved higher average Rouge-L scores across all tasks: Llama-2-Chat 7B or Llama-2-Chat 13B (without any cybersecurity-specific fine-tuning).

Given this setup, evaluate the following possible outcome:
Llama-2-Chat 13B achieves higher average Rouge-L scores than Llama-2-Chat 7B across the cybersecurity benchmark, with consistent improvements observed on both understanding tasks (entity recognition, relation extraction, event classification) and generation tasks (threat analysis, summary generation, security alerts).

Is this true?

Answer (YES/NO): NO